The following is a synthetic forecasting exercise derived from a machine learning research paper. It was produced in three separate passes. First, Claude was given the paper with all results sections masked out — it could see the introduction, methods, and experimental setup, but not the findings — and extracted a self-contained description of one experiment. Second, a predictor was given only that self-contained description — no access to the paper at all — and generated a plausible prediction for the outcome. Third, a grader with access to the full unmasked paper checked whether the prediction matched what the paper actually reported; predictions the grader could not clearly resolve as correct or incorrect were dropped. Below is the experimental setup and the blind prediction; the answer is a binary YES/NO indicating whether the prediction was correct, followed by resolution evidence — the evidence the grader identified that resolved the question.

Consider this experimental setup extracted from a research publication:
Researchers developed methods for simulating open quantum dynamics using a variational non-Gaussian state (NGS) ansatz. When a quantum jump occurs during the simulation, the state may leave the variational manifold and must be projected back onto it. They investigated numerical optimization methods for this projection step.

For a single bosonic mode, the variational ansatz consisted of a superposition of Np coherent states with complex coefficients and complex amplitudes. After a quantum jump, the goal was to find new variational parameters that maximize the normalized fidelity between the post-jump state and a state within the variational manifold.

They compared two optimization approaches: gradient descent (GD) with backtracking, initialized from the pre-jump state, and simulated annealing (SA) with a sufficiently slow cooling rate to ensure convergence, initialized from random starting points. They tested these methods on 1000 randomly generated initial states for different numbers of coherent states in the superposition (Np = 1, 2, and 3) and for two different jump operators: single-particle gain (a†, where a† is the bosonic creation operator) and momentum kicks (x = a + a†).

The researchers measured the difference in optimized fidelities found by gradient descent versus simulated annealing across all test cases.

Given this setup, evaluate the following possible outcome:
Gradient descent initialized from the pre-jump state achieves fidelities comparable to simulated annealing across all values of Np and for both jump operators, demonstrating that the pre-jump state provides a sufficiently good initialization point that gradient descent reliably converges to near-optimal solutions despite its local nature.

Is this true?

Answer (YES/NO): YES